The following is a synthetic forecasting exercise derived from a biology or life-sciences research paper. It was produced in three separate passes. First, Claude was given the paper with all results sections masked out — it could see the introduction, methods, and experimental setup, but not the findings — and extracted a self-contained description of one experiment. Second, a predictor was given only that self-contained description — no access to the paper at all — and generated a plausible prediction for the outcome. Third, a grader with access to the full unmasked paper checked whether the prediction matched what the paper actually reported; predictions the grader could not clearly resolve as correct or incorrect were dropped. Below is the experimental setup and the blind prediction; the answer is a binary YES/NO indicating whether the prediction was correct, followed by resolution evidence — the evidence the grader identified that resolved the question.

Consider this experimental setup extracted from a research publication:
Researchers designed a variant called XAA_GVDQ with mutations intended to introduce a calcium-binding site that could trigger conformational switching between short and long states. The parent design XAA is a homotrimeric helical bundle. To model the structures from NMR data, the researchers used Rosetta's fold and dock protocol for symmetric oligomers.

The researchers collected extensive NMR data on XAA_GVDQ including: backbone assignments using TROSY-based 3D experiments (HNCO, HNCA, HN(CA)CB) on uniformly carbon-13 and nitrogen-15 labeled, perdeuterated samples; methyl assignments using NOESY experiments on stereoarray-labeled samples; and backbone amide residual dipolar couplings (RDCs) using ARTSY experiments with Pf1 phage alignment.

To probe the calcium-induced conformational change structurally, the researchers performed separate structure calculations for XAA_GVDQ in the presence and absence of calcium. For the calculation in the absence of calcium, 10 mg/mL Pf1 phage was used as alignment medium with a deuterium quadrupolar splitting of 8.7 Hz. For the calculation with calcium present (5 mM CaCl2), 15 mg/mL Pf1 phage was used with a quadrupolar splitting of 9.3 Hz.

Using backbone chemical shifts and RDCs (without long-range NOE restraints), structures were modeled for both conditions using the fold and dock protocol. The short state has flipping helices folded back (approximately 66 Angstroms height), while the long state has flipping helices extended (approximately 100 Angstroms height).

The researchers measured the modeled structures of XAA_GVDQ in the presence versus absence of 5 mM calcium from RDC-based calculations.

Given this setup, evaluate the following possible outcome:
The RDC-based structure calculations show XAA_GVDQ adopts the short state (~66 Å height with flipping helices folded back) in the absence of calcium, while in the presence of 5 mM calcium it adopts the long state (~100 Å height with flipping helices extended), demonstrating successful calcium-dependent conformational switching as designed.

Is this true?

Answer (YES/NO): NO